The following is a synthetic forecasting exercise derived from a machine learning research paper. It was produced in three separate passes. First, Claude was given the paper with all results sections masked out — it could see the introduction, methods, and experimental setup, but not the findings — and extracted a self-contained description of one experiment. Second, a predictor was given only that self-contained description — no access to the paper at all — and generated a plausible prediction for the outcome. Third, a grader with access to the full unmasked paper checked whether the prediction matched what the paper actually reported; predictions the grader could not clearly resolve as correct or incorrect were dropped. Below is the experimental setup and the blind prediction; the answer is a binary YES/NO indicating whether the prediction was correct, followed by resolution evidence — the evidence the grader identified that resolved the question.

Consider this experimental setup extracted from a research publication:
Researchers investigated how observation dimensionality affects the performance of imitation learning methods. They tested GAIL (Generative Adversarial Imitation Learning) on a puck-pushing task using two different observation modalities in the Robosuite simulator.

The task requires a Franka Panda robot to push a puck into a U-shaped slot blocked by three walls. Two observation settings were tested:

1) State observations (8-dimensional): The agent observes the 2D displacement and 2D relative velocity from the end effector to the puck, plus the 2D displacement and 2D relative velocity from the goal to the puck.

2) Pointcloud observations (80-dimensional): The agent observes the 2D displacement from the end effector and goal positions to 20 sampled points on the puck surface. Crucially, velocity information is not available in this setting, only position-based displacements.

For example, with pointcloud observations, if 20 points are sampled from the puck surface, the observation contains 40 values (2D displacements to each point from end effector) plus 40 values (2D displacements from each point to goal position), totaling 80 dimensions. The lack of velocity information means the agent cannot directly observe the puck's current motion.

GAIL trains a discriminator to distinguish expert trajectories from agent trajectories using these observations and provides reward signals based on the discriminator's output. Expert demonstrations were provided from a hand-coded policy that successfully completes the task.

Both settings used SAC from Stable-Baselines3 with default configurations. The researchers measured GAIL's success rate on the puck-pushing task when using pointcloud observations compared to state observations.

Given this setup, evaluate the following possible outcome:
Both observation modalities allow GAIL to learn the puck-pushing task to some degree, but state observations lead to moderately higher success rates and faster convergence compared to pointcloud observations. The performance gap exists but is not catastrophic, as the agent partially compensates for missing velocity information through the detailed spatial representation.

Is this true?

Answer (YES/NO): NO